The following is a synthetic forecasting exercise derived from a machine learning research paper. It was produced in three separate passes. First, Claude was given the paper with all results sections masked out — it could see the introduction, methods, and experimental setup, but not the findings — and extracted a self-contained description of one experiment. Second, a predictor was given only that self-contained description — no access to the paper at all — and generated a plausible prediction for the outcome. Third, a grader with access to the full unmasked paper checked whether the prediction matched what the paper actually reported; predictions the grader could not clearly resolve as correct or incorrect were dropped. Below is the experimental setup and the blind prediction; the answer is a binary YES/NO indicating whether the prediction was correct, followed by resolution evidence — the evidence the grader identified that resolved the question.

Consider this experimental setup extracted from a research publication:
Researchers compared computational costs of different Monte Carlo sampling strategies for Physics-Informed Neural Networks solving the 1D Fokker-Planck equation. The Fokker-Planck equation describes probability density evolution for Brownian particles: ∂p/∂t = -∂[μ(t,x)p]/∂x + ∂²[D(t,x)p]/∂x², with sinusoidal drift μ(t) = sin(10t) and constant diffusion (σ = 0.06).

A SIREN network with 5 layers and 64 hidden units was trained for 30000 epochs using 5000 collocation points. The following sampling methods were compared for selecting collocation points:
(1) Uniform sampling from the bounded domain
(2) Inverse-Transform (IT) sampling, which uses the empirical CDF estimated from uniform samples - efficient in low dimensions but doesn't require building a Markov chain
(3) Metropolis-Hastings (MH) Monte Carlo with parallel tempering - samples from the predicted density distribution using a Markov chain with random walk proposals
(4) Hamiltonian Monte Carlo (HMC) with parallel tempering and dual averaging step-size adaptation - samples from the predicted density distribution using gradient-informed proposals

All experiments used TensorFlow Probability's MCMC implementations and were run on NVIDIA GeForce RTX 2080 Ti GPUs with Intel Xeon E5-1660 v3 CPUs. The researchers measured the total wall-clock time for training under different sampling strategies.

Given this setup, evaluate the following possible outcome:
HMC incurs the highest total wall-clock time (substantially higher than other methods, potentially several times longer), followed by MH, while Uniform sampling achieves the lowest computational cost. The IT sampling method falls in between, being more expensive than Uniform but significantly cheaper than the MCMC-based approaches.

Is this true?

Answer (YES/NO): NO